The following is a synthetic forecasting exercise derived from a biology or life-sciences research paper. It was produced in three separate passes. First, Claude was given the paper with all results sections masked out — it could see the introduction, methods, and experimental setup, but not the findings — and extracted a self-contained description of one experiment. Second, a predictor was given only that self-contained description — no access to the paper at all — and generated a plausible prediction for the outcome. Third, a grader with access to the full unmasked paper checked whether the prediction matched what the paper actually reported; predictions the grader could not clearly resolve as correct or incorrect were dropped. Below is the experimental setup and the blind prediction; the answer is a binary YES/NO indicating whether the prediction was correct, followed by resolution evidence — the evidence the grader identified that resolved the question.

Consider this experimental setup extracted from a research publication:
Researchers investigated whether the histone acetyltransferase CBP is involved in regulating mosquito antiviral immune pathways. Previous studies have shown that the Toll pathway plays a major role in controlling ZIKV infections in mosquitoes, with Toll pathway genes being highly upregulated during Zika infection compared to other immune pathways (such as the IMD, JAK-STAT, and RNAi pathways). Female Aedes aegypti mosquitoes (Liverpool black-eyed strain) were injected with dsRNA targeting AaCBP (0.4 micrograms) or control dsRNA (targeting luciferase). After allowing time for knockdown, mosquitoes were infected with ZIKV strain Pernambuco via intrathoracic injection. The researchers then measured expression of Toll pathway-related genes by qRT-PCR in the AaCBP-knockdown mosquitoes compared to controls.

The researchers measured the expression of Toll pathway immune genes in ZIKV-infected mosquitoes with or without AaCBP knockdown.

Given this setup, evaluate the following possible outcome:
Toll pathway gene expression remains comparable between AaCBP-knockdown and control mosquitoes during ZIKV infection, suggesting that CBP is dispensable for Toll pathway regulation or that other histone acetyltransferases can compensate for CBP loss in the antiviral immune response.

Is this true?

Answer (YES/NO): NO